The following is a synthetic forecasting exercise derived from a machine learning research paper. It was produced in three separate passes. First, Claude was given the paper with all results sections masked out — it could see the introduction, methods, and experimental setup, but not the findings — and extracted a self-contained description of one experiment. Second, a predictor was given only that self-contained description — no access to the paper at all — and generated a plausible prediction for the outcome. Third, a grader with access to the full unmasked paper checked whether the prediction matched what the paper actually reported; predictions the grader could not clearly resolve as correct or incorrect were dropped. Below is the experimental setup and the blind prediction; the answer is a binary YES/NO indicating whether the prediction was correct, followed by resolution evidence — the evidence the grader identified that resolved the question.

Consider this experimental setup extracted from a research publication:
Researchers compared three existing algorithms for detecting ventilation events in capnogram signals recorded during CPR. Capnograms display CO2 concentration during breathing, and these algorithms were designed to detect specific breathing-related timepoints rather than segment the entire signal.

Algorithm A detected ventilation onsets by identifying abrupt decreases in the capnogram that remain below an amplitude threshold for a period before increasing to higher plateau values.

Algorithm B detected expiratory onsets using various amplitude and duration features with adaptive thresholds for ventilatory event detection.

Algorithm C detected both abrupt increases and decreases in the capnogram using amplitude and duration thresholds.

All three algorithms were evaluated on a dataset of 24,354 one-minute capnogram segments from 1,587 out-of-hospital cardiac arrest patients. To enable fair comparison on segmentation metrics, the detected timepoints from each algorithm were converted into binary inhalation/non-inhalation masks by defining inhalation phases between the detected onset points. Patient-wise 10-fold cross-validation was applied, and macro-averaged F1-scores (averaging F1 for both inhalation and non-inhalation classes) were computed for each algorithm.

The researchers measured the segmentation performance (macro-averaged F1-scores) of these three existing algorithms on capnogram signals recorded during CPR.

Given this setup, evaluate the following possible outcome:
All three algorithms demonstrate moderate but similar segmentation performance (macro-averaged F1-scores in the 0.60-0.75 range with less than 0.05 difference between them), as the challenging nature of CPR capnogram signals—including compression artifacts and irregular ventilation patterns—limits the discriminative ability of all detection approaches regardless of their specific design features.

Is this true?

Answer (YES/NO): NO